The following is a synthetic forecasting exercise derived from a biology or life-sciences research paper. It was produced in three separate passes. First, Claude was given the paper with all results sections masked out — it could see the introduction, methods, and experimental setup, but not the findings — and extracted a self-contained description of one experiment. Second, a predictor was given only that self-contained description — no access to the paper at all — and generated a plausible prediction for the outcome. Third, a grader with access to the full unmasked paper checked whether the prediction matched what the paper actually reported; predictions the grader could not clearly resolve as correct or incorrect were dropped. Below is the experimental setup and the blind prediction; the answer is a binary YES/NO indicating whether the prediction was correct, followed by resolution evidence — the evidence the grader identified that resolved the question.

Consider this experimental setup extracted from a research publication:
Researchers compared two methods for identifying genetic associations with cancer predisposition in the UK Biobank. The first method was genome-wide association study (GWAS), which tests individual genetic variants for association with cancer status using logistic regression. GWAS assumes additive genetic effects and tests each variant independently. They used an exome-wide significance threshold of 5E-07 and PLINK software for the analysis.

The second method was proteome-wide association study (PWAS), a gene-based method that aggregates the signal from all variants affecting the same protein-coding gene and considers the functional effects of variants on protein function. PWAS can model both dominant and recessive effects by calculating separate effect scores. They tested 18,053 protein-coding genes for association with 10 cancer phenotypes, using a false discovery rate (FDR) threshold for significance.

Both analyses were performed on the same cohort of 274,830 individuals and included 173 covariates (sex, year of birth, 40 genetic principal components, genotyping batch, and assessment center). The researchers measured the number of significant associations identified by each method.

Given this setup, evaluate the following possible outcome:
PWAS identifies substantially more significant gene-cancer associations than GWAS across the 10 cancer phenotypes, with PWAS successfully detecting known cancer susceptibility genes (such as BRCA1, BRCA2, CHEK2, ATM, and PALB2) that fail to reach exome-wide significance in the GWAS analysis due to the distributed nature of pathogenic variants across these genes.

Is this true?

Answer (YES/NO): NO